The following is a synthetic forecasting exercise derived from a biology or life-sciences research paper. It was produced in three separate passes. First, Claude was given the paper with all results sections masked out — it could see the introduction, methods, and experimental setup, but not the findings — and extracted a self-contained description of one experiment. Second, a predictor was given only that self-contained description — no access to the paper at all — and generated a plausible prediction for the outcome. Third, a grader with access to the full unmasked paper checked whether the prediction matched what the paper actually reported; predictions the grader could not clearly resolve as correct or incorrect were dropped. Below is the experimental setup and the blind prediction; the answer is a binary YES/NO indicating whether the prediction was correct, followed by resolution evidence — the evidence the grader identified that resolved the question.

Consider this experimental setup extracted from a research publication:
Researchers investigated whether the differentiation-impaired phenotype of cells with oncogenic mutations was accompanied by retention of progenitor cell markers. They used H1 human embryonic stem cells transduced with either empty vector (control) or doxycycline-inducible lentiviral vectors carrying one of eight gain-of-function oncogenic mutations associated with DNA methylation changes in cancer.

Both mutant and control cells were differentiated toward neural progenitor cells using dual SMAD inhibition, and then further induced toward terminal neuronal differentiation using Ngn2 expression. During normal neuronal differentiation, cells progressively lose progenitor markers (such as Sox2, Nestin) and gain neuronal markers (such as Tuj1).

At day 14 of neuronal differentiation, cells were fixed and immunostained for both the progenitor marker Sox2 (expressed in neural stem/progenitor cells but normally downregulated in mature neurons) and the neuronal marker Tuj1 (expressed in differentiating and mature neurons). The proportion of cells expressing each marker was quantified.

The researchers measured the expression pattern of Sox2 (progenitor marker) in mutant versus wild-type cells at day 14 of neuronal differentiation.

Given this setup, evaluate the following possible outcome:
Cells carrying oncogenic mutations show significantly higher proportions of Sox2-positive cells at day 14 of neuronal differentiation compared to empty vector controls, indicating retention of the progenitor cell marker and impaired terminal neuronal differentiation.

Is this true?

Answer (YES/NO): YES